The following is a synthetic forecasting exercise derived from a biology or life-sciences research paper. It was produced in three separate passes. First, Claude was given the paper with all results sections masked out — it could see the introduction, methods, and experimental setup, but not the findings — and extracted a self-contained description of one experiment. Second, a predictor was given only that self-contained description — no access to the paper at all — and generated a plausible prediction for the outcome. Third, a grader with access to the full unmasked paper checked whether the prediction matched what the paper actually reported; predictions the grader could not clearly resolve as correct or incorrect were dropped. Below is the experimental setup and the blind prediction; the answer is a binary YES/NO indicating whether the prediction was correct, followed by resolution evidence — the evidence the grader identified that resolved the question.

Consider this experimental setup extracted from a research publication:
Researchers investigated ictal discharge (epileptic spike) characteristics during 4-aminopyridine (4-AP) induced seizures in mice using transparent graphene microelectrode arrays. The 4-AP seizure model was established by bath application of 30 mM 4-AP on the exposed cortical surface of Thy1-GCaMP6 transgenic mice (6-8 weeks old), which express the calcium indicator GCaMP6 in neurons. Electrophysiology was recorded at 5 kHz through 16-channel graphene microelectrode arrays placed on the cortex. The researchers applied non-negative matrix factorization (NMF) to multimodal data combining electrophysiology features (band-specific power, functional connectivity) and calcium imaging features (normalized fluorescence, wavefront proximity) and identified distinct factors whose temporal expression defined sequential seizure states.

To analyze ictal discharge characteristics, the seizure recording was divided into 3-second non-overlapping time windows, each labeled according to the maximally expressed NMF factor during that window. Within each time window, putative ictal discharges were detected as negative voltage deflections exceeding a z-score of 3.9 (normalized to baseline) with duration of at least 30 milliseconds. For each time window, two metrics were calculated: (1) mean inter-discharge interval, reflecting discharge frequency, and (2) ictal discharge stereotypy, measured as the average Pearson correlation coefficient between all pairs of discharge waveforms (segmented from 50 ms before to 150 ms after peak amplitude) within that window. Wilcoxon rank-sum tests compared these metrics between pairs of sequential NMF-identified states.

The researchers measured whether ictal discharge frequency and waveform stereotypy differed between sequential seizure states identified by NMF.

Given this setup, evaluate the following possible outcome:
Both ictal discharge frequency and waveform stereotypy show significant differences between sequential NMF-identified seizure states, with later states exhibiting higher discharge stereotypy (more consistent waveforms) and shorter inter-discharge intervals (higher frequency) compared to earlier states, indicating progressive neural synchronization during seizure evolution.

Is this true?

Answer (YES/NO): NO